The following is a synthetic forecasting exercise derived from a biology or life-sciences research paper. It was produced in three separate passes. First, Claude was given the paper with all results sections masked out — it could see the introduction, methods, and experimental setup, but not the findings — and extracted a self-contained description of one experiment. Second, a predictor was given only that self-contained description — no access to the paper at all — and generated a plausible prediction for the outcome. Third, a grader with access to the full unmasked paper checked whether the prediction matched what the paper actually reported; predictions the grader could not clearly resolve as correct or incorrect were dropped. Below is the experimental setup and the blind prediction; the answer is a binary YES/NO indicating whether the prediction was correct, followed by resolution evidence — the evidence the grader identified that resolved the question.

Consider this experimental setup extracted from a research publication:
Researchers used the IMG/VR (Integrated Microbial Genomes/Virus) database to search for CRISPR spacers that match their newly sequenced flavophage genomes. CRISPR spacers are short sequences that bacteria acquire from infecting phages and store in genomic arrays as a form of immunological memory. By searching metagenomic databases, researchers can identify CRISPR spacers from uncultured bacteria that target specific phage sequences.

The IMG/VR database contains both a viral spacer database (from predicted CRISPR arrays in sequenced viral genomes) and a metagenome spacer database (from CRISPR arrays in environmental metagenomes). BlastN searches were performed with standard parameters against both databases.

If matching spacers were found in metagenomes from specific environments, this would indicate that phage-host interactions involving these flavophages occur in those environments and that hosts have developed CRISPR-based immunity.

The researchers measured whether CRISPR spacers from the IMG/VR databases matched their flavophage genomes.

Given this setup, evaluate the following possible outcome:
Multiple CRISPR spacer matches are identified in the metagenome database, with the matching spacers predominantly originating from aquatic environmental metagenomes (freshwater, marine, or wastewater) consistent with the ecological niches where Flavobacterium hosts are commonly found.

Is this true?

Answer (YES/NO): NO